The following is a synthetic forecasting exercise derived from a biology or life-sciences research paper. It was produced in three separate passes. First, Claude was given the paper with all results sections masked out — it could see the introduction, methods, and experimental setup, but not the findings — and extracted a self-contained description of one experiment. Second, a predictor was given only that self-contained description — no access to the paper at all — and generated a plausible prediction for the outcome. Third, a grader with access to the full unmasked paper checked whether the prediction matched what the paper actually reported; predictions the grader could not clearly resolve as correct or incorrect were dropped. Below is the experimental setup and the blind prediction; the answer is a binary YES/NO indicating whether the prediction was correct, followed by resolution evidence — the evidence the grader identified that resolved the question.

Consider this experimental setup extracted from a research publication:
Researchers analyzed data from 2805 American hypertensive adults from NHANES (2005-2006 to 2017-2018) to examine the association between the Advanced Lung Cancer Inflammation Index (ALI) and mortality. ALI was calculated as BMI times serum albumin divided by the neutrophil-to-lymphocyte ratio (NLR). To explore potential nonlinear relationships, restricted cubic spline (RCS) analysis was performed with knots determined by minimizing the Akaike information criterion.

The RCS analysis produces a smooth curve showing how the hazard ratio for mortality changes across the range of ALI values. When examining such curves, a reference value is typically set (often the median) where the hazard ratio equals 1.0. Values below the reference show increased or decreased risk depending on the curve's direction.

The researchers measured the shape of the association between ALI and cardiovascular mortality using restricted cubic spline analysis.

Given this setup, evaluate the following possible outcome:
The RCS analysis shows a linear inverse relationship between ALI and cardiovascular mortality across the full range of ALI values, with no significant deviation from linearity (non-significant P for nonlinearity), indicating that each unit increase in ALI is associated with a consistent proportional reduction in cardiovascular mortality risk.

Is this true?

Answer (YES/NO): NO